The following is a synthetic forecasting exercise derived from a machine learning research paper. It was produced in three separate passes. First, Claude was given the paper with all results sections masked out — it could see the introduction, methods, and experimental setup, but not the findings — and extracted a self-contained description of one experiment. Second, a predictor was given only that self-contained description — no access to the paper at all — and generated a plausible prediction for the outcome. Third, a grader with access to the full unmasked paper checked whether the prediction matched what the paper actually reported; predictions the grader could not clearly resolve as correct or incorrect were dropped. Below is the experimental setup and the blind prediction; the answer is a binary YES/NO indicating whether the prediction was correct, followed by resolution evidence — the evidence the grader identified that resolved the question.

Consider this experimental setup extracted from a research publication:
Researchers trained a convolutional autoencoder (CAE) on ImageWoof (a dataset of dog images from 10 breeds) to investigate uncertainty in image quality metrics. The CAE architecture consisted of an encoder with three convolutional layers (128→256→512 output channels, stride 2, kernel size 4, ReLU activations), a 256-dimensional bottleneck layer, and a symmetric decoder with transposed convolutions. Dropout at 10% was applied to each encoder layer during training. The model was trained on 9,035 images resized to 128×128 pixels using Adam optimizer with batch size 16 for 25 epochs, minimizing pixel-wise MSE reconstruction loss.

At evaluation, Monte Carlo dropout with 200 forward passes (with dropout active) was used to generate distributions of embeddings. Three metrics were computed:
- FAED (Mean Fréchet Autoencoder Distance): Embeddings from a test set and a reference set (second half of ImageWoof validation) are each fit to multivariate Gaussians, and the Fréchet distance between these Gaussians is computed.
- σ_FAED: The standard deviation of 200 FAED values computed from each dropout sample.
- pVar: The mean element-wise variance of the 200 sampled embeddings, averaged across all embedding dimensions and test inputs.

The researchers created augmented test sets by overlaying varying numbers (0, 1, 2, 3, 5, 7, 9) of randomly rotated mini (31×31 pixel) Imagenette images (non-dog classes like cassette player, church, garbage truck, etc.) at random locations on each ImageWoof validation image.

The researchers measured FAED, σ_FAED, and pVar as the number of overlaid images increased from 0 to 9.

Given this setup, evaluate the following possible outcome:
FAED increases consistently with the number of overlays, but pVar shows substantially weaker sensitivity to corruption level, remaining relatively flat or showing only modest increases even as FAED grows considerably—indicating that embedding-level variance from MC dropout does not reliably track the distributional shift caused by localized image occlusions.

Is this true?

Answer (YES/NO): NO